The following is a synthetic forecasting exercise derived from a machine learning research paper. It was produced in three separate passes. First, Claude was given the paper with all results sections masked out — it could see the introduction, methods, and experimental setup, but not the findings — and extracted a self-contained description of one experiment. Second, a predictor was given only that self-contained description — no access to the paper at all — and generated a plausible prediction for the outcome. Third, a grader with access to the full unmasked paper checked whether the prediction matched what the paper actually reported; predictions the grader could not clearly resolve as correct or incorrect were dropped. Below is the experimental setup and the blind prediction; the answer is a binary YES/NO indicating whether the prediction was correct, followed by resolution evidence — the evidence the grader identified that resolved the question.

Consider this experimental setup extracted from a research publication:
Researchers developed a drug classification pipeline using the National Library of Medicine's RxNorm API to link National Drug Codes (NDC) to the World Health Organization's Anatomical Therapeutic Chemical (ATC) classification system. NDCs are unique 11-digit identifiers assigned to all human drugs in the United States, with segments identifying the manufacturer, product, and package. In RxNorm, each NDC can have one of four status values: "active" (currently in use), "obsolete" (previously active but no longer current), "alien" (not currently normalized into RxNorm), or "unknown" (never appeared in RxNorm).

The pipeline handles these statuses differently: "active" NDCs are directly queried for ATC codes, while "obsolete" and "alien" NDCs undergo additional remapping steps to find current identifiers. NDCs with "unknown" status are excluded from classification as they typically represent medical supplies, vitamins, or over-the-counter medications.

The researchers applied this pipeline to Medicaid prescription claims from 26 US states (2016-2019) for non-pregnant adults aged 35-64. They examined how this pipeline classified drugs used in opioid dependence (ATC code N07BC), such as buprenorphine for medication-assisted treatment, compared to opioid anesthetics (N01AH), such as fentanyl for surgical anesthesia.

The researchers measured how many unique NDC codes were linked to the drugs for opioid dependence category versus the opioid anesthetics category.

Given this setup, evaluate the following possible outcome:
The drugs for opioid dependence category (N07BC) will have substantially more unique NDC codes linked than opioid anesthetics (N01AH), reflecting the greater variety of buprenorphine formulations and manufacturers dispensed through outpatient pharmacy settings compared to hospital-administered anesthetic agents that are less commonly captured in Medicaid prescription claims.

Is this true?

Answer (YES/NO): NO